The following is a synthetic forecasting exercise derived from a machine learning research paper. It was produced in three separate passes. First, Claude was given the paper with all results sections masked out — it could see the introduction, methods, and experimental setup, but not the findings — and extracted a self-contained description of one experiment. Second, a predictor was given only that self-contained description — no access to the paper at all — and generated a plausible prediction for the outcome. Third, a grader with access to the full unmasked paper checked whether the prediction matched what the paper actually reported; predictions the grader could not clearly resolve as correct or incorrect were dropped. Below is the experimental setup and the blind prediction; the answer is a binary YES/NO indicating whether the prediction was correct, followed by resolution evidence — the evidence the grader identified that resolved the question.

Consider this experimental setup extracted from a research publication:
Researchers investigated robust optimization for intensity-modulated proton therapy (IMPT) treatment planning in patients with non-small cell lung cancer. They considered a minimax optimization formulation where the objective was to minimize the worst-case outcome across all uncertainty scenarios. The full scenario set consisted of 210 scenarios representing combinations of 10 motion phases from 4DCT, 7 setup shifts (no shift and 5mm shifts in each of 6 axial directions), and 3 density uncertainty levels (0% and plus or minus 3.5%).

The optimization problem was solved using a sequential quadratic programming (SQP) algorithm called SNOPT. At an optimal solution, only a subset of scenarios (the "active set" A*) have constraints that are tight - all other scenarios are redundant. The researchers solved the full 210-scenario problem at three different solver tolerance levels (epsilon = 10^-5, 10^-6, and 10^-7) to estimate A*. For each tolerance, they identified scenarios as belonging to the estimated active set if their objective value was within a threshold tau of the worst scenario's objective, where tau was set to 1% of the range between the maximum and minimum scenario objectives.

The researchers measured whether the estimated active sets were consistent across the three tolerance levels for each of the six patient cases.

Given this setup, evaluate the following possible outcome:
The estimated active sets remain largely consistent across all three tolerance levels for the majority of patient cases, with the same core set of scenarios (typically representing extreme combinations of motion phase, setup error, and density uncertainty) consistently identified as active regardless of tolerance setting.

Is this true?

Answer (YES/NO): NO